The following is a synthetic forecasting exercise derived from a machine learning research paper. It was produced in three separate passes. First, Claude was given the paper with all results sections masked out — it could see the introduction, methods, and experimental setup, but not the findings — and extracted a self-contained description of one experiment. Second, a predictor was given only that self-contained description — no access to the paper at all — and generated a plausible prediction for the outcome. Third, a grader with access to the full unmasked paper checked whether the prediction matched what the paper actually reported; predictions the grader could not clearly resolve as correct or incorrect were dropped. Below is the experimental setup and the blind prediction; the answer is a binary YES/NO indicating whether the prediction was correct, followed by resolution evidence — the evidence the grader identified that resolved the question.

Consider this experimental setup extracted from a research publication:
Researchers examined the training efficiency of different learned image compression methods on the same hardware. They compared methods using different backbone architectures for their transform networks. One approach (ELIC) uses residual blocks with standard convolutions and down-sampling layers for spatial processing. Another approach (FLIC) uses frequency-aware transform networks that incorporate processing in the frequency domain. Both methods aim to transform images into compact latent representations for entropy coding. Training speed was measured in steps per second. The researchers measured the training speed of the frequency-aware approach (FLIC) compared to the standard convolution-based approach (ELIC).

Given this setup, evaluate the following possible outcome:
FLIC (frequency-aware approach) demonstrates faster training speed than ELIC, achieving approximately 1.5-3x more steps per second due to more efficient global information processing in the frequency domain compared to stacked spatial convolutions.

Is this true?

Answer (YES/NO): NO